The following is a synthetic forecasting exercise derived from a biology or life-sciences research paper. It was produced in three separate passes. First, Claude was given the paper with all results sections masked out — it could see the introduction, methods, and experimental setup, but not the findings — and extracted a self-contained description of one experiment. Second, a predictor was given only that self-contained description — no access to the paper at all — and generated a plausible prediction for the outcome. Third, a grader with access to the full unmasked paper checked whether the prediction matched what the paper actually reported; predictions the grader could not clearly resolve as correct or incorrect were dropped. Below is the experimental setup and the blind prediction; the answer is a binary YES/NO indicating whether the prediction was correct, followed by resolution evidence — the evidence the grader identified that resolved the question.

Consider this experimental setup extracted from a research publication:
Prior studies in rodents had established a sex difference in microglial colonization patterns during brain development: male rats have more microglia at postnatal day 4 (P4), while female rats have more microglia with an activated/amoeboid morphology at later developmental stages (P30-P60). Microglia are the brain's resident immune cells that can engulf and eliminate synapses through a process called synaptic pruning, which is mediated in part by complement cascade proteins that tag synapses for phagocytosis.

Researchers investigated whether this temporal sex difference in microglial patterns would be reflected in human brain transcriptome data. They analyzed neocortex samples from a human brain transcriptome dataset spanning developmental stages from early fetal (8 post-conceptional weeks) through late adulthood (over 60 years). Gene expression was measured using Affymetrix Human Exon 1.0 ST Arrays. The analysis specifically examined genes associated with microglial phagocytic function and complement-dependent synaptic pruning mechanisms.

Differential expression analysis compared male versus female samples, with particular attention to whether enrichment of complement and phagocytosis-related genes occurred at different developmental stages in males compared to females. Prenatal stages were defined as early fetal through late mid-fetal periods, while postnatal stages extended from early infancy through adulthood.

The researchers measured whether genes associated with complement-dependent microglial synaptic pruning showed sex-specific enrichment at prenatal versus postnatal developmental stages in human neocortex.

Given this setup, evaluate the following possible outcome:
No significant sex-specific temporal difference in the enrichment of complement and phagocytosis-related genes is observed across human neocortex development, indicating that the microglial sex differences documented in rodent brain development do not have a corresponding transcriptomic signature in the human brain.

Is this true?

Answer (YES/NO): NO